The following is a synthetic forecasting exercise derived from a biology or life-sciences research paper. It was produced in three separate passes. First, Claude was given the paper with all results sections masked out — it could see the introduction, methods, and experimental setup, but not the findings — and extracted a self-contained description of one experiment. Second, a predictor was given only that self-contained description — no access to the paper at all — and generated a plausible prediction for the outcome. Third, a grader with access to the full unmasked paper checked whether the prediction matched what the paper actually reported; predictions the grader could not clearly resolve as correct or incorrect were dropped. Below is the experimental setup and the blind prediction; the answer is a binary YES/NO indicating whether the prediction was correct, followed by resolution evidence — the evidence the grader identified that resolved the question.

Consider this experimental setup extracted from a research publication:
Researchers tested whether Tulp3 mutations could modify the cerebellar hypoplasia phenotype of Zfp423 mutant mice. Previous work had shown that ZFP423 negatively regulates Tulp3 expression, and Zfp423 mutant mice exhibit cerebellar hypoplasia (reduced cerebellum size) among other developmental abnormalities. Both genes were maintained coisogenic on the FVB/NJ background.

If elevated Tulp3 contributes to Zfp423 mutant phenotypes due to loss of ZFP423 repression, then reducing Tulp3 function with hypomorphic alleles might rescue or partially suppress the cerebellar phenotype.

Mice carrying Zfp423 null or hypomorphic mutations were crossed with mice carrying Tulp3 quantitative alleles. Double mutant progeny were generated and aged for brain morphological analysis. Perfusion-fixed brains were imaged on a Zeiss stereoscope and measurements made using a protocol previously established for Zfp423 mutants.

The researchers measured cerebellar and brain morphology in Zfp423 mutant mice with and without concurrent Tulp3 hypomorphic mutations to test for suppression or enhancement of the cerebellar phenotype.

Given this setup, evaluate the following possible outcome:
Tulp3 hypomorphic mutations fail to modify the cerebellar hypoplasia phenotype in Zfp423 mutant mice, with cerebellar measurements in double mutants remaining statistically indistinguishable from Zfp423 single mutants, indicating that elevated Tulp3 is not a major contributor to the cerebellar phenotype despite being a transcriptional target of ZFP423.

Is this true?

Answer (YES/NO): YES